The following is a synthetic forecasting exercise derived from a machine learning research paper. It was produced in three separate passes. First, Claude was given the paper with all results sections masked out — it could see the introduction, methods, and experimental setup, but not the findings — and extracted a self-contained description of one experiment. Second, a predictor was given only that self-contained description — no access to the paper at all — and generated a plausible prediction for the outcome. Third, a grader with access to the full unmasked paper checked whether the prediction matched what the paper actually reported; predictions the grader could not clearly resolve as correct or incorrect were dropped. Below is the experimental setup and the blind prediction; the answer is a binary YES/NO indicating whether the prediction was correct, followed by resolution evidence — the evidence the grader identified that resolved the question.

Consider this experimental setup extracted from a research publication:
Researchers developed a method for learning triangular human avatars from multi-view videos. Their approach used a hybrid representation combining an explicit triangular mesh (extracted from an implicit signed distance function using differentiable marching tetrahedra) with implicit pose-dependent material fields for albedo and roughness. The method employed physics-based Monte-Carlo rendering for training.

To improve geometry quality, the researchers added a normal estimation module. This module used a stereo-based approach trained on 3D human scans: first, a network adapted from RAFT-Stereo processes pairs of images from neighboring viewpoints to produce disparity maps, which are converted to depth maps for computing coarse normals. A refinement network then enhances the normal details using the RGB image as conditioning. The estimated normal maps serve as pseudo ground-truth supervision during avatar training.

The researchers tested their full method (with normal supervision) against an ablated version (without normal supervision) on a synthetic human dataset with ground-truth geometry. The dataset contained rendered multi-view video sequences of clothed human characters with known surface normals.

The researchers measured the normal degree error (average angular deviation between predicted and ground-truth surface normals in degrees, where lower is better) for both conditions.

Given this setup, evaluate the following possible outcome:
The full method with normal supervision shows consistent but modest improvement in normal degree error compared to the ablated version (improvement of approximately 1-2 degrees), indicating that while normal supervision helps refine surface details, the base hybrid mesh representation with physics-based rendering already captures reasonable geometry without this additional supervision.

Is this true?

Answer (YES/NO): NO